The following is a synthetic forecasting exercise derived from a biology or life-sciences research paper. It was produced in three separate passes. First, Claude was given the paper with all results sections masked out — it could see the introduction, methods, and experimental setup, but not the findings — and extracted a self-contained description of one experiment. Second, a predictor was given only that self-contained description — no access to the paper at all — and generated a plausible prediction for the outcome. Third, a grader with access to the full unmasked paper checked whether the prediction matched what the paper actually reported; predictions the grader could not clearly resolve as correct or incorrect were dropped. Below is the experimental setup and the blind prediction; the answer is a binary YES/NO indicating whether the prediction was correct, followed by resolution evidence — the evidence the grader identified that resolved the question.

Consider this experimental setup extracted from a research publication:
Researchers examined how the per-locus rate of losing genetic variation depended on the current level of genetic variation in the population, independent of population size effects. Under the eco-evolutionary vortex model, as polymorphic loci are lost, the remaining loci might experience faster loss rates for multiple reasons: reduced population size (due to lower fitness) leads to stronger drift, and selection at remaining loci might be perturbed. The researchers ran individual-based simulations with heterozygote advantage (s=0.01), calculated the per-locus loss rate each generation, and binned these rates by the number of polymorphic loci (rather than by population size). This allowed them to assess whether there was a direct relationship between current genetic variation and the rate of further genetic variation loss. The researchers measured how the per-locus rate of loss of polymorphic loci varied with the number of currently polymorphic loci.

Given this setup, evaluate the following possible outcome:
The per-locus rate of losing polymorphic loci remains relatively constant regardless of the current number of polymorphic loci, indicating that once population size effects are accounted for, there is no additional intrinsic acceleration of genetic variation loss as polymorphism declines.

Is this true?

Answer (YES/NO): NO